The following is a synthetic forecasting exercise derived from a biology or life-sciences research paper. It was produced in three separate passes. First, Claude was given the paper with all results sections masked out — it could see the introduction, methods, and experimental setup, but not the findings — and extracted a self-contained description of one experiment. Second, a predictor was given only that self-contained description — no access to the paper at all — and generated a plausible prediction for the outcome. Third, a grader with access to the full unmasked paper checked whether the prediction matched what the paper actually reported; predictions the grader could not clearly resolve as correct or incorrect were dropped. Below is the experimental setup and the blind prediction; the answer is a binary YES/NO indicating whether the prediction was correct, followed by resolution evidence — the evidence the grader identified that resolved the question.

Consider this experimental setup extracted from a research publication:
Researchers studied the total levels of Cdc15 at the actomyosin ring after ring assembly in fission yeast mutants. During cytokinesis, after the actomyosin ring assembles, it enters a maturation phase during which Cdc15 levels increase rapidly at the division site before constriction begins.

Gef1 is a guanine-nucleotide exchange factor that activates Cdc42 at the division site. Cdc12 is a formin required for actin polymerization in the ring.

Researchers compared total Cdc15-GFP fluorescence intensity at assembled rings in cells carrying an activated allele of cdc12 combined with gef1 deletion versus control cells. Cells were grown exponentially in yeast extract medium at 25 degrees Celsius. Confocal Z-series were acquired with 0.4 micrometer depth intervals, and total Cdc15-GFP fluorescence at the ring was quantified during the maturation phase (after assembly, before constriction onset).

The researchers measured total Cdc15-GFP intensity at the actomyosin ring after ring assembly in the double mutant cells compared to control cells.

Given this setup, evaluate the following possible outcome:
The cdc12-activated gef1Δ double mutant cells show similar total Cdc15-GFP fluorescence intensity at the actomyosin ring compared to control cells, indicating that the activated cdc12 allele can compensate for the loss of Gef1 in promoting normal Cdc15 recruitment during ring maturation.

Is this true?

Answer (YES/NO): NO